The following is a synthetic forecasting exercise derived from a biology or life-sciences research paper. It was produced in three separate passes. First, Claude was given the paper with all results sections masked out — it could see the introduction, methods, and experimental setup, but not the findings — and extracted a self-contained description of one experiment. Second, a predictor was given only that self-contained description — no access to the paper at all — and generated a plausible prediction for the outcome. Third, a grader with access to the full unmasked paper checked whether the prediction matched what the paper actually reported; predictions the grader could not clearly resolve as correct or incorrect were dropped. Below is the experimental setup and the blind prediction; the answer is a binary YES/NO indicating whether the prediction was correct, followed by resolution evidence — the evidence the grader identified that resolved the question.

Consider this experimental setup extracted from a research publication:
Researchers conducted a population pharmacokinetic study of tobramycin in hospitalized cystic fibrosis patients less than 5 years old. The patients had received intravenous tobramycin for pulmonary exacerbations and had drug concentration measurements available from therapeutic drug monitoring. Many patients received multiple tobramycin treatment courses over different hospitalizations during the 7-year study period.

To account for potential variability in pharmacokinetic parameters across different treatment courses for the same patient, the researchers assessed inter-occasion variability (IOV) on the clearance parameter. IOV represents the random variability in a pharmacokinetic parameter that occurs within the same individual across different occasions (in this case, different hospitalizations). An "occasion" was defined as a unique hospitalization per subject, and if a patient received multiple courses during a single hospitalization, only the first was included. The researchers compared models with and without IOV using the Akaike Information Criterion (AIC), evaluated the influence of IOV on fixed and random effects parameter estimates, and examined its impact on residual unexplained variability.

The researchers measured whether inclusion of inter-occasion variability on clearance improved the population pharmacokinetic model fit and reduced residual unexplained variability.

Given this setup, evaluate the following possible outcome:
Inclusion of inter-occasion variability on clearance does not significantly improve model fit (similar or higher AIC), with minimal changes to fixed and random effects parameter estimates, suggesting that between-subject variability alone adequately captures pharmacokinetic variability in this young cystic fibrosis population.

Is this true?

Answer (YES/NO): YES